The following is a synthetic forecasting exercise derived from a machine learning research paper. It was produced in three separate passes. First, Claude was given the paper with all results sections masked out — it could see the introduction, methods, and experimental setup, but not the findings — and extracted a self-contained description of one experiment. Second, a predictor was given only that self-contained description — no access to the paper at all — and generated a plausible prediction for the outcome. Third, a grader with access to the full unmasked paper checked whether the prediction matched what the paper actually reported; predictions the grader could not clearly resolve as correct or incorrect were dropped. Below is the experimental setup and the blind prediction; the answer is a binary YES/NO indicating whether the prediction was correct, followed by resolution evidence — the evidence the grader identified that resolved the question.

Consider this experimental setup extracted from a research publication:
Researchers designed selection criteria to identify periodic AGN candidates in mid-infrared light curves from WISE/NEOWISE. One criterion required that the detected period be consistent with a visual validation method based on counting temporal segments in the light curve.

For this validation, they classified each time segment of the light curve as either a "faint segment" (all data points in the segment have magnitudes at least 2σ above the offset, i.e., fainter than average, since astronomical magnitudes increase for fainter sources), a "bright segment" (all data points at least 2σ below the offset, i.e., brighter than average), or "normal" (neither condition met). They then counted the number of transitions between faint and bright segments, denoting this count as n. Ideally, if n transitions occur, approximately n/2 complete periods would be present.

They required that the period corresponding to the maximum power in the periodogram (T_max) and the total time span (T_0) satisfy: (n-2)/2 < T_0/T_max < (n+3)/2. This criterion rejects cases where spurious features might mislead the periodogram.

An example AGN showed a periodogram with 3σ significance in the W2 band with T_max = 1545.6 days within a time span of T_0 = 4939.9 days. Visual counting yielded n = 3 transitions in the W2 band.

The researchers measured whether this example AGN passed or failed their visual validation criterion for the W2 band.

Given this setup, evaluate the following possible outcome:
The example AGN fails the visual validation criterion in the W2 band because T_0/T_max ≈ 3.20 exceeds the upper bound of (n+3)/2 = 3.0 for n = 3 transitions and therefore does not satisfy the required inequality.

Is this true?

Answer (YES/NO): YES